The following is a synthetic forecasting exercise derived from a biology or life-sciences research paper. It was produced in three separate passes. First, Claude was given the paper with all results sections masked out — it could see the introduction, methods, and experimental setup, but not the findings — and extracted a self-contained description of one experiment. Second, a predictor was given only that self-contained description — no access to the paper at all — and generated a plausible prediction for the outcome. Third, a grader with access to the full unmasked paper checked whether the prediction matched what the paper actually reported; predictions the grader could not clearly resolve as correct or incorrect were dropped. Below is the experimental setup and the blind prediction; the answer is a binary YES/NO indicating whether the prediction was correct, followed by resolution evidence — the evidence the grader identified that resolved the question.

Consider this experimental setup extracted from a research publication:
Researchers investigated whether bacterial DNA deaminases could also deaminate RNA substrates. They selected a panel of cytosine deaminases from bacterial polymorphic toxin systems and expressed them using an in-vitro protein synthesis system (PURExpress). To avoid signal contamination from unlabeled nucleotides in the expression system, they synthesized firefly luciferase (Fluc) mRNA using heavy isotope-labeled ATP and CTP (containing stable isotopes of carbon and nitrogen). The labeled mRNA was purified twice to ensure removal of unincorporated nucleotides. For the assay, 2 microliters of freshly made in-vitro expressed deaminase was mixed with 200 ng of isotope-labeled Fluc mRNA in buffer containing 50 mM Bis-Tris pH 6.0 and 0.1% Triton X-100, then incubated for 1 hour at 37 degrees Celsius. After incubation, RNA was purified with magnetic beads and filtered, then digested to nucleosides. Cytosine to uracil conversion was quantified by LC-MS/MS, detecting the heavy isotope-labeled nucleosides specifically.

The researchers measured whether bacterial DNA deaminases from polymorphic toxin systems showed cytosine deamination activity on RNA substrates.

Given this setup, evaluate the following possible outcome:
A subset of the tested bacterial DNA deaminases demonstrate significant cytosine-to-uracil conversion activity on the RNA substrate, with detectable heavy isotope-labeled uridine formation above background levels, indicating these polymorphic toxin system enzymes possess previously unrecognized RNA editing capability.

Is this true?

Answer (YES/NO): YES